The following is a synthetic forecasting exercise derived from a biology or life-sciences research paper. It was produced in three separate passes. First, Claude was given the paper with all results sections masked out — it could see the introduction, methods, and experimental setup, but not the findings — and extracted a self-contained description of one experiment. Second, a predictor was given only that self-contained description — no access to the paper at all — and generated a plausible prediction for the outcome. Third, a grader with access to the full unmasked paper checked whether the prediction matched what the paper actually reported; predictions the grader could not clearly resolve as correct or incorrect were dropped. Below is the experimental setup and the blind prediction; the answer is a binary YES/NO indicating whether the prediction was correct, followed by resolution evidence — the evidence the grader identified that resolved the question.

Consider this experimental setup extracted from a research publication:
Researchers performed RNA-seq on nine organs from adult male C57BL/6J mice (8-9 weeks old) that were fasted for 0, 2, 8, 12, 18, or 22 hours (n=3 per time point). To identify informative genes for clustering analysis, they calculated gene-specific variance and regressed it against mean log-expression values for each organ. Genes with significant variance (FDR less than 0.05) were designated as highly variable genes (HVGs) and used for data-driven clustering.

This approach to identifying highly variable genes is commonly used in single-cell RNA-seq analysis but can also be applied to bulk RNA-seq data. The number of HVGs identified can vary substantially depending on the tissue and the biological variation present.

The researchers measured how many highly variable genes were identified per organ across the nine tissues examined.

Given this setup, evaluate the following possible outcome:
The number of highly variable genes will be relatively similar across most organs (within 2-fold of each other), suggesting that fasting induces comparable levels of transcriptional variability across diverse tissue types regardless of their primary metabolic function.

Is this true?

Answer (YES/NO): YES